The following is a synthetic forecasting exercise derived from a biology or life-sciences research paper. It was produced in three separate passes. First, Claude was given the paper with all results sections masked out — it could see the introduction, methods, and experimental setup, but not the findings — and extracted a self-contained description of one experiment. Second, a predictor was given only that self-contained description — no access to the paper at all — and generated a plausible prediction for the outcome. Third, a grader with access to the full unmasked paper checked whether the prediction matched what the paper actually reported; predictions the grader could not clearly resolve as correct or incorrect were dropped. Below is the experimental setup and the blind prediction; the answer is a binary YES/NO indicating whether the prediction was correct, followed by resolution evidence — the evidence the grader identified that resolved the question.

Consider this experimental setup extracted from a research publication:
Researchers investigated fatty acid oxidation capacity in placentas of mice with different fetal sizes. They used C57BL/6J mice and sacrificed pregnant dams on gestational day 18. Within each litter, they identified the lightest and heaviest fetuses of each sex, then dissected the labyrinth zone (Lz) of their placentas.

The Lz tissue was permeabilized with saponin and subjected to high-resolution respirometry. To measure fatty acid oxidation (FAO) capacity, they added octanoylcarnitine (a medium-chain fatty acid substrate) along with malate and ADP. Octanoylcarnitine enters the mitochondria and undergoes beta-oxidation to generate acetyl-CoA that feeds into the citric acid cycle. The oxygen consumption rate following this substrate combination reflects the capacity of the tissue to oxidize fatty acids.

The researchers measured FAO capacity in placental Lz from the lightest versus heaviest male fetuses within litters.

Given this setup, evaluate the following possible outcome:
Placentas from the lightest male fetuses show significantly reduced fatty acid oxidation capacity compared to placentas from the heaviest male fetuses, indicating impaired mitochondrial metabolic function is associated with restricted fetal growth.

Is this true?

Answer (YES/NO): NO